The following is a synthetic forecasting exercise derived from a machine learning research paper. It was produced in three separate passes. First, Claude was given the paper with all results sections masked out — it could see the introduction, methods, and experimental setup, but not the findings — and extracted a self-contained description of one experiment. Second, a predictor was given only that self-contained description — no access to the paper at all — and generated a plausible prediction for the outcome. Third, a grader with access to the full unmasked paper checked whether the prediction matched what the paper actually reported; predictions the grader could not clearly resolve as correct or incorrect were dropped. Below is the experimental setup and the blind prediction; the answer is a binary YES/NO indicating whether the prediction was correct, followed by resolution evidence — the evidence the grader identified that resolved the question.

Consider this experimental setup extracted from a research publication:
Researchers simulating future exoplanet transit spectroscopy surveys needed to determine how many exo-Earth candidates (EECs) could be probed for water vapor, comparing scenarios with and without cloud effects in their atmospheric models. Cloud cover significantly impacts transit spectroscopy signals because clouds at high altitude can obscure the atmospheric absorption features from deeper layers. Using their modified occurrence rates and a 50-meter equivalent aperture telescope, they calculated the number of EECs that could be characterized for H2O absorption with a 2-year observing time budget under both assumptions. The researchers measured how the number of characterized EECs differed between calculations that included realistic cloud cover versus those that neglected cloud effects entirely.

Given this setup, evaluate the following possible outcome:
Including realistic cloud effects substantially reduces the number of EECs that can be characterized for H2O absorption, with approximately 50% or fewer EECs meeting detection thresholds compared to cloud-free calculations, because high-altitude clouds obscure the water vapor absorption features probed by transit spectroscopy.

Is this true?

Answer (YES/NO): YES